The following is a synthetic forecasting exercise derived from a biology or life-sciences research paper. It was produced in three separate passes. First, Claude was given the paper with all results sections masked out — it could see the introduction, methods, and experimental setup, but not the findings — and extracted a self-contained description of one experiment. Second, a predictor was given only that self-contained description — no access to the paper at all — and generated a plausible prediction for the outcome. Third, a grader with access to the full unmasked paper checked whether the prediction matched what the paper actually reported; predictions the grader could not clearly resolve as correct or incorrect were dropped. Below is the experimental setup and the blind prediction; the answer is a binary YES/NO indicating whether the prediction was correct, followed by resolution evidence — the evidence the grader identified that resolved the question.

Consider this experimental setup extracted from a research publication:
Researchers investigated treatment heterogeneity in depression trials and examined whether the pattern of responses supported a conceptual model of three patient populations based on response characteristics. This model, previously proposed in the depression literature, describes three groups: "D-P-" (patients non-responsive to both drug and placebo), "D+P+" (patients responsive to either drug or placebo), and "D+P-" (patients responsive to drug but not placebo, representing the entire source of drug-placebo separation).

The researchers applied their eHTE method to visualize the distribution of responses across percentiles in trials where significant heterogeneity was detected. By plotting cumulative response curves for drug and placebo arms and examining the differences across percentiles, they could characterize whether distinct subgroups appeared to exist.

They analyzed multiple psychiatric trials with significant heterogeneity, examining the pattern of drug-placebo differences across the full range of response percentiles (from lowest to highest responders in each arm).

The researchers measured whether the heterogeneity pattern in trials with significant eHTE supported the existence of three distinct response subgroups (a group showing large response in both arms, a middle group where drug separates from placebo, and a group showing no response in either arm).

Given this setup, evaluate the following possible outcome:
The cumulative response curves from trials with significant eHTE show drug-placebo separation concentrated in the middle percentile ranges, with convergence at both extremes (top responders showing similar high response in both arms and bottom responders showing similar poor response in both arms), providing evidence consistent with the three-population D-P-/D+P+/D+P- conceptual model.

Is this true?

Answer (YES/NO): YES